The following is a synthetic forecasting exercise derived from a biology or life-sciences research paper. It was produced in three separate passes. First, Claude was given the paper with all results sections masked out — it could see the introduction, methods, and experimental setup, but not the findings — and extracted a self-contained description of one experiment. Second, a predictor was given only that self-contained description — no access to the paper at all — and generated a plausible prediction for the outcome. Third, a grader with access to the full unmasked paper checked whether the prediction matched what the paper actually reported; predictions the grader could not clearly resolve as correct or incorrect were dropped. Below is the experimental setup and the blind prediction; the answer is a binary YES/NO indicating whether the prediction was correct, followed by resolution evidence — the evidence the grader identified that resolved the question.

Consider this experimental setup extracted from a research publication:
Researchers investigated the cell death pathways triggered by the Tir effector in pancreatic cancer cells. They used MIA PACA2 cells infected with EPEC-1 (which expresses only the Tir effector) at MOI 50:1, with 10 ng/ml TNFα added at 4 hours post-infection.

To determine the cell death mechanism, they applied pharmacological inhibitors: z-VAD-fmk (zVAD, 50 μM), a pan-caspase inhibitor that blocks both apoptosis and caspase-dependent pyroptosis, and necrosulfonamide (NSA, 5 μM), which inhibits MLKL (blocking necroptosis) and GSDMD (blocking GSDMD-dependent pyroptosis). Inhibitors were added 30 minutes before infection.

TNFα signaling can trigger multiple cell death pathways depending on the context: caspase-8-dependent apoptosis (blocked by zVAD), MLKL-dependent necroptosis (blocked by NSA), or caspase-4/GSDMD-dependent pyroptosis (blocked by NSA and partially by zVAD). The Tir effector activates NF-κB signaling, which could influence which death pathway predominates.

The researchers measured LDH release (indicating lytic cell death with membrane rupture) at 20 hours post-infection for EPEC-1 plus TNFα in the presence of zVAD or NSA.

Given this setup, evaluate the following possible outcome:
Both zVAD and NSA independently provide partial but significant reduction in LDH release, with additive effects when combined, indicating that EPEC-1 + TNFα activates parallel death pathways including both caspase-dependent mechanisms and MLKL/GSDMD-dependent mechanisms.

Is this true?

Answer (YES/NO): NO